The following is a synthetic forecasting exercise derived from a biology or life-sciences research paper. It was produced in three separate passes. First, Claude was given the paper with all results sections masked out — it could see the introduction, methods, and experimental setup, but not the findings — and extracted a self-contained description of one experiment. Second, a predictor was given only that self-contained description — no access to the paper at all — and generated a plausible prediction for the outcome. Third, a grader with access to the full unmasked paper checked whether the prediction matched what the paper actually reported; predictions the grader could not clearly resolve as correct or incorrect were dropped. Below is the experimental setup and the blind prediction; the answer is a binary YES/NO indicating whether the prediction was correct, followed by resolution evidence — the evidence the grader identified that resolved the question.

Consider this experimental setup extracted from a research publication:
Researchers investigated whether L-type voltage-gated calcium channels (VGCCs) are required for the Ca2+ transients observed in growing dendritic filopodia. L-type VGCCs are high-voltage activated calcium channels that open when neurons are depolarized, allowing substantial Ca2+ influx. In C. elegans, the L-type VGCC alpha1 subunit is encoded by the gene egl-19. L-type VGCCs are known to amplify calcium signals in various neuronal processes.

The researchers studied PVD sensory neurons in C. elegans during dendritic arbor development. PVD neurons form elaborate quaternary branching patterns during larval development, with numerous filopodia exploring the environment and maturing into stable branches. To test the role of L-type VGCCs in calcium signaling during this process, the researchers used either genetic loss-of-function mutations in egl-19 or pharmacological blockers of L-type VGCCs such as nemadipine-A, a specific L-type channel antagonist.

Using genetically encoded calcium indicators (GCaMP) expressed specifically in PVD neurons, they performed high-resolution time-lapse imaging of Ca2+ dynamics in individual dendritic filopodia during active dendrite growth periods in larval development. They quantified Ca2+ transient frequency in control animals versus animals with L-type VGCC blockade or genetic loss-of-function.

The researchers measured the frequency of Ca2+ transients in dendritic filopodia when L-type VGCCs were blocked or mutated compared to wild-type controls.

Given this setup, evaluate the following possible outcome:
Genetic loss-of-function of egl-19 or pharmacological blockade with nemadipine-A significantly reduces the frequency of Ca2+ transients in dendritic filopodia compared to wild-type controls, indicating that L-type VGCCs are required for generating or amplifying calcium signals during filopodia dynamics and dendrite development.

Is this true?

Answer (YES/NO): YES